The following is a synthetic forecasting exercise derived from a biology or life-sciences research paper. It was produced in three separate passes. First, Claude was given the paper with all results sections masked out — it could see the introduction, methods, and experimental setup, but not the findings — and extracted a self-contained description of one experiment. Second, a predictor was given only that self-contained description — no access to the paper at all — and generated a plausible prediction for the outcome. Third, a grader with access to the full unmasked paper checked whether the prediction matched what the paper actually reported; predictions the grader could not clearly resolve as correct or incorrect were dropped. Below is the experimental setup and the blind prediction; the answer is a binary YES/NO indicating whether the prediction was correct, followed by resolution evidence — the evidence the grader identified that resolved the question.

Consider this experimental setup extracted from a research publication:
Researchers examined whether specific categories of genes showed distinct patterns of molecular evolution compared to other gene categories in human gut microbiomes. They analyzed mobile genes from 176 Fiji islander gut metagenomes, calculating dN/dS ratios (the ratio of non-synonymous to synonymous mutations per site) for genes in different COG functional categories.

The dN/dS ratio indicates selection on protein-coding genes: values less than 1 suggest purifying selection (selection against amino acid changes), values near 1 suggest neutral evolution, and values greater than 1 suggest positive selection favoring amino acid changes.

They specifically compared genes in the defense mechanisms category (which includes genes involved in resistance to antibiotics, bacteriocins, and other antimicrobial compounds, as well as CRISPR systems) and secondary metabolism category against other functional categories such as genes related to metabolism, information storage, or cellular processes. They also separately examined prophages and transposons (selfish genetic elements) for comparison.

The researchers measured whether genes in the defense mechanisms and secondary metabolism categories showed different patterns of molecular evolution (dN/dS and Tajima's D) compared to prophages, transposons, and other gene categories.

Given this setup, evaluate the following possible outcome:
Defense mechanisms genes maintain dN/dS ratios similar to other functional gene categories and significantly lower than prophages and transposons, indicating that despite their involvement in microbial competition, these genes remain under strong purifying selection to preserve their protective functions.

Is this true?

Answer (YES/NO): NO